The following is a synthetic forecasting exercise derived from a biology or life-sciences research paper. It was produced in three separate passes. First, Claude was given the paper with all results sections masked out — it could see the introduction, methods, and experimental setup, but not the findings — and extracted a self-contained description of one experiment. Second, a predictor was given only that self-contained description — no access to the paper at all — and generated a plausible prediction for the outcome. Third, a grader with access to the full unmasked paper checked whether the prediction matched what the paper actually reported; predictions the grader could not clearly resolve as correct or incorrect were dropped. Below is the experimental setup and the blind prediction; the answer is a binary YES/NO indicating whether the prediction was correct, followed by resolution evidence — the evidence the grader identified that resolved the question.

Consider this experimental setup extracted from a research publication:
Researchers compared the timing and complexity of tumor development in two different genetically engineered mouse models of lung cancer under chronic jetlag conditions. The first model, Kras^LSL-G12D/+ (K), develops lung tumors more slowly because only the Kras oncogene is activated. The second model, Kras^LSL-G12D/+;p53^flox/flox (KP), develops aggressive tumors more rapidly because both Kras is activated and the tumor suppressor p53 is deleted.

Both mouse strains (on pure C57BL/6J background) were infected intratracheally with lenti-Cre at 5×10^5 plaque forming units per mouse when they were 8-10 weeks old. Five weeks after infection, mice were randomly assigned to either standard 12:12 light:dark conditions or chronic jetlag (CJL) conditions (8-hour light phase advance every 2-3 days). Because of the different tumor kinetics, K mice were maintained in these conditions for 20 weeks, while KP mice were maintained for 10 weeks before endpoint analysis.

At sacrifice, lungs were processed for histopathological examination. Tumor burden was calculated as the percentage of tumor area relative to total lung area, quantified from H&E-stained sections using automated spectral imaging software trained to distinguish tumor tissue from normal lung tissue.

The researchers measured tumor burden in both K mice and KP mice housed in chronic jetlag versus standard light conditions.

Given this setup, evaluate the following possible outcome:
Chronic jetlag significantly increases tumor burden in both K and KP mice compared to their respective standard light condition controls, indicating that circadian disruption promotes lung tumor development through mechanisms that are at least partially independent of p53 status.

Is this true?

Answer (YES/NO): NO